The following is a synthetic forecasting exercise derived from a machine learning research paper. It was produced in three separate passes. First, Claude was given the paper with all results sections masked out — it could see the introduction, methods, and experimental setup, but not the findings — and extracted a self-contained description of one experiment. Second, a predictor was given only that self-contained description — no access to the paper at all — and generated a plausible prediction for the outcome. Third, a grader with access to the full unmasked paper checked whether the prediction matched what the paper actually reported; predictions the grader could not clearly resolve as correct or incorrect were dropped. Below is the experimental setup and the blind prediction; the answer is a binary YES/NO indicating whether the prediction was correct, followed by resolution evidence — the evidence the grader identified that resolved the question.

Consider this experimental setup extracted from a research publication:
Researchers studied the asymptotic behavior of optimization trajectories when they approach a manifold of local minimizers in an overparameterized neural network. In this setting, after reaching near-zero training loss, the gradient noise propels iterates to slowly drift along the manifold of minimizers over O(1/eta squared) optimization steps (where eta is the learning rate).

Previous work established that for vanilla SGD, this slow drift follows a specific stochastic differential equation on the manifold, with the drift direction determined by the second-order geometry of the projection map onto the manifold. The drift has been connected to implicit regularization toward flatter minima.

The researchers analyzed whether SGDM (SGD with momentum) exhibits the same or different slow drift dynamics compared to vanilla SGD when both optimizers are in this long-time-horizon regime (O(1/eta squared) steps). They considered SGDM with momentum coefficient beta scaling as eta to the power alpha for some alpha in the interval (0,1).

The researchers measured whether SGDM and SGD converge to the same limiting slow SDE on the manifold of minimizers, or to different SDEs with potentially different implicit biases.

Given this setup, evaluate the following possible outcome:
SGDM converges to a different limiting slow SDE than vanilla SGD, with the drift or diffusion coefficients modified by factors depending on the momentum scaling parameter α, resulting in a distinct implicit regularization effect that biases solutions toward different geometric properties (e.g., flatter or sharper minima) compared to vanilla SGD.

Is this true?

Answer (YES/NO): NO